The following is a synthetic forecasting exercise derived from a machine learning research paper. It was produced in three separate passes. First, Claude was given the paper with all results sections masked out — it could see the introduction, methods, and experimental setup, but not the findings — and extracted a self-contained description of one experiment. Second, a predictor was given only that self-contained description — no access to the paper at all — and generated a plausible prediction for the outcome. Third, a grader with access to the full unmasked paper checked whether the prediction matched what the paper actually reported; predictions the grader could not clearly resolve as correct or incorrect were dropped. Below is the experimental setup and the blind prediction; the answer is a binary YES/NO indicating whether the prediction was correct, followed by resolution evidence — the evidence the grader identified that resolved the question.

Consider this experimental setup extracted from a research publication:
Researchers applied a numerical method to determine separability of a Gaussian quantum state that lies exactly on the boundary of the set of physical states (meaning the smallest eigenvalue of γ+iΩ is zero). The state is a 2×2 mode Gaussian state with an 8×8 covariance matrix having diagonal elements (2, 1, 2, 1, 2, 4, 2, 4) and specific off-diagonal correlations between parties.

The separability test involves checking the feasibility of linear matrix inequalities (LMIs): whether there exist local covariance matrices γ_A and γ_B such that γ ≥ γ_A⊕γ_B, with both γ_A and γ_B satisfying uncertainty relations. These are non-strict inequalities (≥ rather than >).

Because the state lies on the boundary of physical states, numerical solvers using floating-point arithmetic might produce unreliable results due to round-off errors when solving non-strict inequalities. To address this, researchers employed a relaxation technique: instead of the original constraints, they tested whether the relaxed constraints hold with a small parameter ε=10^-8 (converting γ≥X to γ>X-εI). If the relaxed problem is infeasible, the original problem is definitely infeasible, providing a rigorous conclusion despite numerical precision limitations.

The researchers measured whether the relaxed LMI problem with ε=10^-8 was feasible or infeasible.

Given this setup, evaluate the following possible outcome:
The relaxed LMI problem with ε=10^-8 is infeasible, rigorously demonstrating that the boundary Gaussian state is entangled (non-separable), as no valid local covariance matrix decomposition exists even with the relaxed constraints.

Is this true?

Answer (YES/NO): YES